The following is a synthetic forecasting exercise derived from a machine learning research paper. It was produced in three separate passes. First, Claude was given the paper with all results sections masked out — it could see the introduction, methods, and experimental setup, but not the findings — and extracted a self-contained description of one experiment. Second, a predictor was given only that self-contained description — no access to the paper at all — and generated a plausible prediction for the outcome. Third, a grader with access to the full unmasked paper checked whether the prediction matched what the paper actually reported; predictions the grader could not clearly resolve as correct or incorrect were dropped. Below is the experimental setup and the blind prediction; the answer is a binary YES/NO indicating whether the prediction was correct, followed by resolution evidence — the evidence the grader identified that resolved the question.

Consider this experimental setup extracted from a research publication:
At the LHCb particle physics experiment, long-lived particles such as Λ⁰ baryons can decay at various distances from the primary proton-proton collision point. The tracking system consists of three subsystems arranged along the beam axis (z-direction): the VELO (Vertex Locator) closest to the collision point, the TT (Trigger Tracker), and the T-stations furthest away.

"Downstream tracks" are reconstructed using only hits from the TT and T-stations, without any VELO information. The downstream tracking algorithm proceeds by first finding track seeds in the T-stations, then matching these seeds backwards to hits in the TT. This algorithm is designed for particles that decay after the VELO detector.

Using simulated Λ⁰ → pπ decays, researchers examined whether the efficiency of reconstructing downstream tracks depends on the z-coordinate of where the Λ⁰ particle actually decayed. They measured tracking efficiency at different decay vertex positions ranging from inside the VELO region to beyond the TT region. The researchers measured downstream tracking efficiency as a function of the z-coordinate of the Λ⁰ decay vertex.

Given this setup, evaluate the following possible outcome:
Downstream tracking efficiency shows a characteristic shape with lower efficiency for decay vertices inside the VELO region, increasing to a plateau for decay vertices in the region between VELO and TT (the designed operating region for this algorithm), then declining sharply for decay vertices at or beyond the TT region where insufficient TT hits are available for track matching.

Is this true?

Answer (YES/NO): NO